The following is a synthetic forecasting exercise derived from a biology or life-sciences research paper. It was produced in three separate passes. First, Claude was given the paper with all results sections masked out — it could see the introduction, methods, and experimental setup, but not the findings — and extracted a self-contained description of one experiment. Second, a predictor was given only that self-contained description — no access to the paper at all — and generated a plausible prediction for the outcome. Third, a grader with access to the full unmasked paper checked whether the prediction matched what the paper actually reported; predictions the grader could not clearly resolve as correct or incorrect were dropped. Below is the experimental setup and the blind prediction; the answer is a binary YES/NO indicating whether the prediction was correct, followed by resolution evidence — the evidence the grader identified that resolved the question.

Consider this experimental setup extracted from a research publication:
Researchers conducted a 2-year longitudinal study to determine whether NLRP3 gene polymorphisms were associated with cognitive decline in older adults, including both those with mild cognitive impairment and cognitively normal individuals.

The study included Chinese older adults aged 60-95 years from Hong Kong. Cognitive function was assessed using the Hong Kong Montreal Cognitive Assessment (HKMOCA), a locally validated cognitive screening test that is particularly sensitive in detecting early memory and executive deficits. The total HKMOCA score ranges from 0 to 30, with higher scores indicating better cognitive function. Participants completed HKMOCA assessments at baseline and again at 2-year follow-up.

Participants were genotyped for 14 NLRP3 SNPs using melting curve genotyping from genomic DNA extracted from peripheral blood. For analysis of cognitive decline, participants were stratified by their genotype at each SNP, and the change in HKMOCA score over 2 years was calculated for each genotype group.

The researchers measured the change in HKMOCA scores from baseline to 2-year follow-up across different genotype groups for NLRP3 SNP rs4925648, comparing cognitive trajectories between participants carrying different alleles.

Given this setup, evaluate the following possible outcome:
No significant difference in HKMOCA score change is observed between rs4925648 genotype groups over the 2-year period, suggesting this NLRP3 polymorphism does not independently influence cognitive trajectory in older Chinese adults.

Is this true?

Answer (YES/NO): YES